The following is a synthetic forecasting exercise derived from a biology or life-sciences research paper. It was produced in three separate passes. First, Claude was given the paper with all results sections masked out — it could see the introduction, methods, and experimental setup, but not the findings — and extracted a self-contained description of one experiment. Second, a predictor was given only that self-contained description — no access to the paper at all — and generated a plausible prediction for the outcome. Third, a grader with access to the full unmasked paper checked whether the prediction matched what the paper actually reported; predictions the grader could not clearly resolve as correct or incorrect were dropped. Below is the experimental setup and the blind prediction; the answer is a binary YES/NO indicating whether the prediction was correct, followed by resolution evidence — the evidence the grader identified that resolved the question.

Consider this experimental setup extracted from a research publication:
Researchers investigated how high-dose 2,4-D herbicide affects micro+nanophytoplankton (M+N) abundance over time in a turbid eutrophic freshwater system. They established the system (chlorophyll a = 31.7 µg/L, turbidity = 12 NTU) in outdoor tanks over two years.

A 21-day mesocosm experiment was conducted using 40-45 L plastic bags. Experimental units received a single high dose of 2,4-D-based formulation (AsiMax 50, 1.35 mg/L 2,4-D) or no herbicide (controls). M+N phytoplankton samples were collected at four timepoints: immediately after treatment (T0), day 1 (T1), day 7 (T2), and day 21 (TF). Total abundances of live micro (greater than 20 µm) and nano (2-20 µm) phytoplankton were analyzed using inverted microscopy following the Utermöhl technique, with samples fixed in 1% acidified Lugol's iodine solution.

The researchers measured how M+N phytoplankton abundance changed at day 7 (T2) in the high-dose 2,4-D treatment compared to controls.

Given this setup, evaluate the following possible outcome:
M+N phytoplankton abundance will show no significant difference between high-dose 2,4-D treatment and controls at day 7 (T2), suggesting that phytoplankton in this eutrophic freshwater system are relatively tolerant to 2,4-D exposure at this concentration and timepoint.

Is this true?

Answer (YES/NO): NO